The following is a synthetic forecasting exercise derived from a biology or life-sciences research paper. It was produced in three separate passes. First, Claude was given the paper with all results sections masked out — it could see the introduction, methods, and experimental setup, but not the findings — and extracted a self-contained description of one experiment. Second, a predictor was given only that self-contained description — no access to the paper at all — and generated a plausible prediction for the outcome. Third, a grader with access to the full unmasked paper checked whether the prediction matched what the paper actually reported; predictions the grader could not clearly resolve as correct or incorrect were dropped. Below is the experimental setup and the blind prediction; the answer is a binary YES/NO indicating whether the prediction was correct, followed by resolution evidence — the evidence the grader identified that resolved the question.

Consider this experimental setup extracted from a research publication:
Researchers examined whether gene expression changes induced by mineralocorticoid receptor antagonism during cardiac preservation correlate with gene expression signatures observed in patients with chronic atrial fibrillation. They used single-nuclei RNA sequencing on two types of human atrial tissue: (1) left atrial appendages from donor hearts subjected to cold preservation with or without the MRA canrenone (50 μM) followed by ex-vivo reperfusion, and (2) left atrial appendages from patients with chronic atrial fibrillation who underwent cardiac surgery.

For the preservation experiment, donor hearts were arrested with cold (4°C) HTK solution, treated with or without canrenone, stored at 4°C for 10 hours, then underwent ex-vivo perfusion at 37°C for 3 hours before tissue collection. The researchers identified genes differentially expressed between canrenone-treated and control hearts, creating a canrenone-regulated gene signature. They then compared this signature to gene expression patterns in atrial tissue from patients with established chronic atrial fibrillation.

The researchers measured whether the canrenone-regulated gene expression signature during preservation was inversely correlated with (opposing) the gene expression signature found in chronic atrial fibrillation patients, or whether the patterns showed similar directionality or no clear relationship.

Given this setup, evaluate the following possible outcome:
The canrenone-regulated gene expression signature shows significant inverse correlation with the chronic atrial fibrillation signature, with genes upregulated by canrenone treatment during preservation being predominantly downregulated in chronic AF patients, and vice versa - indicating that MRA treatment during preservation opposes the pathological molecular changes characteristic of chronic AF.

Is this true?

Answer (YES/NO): NO